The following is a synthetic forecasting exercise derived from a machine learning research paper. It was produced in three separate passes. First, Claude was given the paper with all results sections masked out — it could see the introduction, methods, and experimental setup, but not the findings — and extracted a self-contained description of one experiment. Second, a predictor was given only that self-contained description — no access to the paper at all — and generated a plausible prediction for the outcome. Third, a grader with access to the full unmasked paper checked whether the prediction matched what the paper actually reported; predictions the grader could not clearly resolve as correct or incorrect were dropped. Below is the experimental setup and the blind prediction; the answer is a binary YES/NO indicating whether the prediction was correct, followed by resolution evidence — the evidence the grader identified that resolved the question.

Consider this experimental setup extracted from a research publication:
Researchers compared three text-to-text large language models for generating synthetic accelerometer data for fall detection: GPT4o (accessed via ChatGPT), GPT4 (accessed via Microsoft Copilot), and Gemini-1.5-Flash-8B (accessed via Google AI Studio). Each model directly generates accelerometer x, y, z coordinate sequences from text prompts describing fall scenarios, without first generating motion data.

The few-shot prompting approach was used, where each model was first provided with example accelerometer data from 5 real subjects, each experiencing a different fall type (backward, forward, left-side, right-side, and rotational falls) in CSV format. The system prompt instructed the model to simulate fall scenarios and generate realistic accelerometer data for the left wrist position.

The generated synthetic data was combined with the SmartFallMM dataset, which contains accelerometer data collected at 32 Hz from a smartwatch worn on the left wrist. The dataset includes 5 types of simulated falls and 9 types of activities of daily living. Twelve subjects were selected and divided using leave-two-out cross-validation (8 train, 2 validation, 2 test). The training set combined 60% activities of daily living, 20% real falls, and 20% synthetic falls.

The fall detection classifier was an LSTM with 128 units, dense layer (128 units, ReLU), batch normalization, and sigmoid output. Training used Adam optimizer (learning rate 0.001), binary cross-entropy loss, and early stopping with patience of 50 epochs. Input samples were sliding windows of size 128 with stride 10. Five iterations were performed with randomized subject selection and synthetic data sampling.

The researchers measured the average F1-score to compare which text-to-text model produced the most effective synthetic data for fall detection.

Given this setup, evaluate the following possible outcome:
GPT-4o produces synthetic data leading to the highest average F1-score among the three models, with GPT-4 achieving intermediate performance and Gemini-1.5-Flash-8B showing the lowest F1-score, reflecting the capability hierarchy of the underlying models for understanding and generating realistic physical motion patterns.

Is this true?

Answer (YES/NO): NO